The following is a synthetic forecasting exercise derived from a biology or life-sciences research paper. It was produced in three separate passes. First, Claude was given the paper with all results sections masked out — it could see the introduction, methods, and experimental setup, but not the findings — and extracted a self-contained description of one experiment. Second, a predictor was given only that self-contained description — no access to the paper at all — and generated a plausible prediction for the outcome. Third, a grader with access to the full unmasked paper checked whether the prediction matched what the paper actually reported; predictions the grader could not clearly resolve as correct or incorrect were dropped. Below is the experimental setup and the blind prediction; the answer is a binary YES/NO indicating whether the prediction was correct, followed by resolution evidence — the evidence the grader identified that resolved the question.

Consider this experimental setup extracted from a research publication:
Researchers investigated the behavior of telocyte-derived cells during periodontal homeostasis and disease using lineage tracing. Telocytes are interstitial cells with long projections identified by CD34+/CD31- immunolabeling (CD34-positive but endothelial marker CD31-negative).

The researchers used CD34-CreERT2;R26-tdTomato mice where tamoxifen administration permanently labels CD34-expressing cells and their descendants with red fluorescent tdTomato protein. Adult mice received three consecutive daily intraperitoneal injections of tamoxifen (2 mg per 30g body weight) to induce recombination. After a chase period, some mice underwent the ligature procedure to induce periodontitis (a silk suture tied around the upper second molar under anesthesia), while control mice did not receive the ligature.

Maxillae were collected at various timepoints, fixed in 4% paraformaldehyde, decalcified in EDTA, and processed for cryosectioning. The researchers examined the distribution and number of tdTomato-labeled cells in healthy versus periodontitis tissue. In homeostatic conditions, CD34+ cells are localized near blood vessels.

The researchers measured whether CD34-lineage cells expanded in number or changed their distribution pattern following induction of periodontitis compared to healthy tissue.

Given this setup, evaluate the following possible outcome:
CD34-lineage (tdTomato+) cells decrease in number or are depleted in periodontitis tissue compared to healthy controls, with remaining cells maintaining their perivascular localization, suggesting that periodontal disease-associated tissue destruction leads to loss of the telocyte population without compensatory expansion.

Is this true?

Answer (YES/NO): NO